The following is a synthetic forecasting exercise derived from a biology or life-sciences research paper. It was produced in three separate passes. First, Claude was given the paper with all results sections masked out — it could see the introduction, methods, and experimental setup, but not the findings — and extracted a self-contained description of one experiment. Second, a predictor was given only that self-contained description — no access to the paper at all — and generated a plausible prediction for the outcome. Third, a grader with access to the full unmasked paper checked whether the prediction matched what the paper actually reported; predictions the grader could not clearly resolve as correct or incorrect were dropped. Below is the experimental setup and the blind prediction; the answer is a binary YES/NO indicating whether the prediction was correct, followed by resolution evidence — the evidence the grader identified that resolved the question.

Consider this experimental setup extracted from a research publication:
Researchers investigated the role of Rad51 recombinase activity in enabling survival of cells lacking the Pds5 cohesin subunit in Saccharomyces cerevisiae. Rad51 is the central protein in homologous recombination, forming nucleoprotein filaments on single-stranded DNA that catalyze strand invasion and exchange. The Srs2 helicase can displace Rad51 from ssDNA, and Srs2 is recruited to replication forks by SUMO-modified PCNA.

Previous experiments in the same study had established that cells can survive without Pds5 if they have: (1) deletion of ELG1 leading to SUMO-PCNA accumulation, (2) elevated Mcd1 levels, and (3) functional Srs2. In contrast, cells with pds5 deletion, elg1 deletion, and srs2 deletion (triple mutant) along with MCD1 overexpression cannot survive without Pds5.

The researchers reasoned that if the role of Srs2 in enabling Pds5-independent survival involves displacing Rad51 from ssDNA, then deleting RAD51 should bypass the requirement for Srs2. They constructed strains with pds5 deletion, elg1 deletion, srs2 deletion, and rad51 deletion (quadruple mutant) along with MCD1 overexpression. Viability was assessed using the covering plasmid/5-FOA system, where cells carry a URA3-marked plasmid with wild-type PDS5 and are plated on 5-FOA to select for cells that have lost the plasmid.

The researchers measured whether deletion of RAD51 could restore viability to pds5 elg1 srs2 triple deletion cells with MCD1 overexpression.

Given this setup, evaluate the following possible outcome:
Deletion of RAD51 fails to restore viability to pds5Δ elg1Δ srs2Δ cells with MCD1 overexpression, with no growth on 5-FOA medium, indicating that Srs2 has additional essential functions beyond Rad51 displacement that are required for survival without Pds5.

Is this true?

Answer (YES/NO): NO